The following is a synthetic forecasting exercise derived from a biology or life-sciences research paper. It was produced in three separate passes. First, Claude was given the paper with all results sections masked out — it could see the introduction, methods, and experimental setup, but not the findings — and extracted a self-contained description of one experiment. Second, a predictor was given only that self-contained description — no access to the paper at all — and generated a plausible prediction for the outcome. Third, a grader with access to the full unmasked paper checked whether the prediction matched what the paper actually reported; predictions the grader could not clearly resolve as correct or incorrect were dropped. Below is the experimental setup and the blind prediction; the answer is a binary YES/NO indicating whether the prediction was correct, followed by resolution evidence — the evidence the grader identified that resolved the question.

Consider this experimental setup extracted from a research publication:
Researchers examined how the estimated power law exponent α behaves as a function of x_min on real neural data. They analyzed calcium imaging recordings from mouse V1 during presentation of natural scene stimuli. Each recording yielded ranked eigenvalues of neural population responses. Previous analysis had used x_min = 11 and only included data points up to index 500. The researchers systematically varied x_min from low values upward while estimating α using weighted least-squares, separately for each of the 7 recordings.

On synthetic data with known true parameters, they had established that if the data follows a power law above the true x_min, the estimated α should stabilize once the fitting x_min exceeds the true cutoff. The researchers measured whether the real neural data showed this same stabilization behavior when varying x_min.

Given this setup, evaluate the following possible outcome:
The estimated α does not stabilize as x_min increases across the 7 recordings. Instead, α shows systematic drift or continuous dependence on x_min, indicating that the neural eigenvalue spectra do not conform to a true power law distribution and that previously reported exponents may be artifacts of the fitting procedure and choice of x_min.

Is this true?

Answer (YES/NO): YES